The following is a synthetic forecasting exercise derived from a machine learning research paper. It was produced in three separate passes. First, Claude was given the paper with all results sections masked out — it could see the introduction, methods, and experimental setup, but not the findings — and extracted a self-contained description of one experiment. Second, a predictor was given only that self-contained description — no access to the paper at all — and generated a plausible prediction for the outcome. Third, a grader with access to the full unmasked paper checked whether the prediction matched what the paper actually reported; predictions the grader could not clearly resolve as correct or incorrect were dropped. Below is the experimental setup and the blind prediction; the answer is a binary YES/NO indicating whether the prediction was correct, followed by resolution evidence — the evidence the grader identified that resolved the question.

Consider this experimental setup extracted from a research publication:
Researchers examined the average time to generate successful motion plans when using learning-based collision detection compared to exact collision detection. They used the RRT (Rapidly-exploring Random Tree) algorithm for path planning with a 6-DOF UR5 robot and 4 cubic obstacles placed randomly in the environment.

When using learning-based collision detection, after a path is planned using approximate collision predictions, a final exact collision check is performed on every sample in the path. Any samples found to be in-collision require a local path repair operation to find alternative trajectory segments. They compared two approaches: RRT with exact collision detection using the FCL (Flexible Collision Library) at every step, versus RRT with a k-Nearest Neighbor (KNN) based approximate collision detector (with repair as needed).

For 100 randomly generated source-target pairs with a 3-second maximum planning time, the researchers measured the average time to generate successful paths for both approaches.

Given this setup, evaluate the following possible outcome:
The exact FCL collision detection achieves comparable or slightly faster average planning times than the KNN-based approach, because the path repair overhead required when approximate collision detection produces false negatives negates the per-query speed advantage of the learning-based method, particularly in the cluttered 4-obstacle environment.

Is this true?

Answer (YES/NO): NO